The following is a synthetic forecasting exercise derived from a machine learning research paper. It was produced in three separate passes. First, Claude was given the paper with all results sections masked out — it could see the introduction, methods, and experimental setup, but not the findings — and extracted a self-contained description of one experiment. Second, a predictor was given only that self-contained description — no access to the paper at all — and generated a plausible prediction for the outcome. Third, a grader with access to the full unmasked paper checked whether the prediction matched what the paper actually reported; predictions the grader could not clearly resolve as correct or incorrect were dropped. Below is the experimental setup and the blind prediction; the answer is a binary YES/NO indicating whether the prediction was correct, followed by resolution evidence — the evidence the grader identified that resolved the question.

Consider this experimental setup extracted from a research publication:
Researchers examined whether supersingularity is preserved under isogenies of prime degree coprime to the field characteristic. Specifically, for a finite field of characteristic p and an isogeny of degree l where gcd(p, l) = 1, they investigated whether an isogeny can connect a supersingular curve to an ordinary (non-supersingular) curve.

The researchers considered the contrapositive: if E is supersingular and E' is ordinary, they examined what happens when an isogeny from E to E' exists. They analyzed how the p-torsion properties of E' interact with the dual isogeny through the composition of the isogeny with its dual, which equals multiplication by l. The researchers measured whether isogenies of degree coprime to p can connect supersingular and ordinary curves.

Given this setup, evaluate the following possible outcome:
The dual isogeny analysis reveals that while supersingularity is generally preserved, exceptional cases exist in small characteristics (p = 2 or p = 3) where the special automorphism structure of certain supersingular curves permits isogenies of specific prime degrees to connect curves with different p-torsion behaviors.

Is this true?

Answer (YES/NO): NO